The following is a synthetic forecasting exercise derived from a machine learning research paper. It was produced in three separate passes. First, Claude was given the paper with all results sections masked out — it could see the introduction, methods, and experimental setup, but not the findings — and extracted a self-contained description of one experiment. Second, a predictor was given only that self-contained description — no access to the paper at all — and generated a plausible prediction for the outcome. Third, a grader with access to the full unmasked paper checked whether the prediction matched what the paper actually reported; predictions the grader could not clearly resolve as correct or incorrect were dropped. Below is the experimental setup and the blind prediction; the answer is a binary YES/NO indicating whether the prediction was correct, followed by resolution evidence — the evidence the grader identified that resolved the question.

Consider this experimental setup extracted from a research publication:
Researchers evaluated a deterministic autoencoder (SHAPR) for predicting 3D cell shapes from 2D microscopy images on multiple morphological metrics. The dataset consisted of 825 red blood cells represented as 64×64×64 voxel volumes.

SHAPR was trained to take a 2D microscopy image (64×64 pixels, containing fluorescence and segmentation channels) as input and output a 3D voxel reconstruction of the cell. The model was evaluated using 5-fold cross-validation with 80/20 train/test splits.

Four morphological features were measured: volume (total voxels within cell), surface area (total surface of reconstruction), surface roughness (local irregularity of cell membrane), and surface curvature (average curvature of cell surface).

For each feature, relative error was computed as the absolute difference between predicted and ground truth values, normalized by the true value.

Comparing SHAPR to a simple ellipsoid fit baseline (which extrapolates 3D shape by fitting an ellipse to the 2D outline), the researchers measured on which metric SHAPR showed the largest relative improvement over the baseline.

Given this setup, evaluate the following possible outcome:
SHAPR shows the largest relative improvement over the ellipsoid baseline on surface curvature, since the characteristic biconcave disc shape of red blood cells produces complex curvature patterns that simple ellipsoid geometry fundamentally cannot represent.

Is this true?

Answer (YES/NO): NO